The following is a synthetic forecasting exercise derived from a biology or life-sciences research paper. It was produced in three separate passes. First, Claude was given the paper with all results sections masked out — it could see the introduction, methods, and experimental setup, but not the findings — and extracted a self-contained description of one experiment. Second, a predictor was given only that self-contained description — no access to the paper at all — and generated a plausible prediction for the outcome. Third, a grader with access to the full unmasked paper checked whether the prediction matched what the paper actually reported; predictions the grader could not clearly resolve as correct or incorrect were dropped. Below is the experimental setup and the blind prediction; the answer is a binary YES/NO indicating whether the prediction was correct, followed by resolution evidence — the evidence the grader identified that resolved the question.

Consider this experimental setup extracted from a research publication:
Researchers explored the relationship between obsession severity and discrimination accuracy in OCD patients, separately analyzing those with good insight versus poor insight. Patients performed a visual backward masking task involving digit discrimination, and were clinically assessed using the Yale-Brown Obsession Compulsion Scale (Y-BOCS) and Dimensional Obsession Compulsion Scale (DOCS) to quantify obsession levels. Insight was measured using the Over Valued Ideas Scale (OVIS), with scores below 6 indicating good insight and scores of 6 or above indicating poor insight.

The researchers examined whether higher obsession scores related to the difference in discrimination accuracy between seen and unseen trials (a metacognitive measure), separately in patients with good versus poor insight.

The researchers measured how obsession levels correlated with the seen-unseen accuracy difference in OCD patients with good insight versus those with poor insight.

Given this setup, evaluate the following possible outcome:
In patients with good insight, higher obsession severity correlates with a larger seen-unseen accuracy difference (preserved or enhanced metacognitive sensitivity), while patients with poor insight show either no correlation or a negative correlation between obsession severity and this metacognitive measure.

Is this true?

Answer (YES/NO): NO